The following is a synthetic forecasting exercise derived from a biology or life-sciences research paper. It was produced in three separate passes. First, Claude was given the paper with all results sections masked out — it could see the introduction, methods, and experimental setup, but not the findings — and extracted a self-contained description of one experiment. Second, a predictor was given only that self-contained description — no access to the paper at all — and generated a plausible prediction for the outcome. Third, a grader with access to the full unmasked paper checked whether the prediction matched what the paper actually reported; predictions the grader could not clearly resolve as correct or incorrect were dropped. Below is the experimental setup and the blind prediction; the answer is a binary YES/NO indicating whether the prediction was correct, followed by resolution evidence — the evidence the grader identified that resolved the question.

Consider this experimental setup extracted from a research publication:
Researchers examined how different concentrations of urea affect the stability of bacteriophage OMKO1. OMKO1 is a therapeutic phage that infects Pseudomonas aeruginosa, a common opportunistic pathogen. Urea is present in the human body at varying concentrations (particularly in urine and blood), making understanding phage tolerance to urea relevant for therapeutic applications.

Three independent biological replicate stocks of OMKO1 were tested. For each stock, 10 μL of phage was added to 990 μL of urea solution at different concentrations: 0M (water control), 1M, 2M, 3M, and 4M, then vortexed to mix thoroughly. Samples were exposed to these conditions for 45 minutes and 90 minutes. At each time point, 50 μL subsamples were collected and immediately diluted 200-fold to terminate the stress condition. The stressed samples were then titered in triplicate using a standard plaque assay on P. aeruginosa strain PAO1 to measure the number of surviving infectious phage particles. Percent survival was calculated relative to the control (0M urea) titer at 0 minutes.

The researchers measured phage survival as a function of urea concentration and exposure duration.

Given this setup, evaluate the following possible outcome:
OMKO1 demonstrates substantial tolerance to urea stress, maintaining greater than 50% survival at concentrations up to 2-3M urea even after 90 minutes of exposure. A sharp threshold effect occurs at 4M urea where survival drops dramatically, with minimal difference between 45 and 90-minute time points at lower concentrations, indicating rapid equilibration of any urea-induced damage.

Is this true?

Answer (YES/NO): NO